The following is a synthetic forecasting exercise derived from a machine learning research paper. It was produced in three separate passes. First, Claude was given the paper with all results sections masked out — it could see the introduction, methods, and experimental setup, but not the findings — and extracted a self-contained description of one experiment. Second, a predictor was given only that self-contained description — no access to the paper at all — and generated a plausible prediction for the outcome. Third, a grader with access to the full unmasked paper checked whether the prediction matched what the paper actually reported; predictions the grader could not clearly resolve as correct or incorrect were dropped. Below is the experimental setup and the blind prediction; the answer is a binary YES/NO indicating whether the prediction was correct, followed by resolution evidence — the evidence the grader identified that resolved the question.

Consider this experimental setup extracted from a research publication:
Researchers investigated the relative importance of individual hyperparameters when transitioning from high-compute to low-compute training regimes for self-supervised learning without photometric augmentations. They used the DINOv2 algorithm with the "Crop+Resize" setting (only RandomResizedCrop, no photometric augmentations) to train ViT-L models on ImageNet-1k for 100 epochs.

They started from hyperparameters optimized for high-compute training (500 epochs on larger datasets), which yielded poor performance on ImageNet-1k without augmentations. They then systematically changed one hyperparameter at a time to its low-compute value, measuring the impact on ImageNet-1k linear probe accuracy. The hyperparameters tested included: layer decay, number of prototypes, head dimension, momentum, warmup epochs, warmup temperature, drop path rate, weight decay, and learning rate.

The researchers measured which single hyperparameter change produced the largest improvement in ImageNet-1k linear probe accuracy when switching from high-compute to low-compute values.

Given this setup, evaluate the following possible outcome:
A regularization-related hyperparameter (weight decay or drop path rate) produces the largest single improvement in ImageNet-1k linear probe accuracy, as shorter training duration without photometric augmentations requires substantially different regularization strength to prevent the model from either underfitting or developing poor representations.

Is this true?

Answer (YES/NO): NO